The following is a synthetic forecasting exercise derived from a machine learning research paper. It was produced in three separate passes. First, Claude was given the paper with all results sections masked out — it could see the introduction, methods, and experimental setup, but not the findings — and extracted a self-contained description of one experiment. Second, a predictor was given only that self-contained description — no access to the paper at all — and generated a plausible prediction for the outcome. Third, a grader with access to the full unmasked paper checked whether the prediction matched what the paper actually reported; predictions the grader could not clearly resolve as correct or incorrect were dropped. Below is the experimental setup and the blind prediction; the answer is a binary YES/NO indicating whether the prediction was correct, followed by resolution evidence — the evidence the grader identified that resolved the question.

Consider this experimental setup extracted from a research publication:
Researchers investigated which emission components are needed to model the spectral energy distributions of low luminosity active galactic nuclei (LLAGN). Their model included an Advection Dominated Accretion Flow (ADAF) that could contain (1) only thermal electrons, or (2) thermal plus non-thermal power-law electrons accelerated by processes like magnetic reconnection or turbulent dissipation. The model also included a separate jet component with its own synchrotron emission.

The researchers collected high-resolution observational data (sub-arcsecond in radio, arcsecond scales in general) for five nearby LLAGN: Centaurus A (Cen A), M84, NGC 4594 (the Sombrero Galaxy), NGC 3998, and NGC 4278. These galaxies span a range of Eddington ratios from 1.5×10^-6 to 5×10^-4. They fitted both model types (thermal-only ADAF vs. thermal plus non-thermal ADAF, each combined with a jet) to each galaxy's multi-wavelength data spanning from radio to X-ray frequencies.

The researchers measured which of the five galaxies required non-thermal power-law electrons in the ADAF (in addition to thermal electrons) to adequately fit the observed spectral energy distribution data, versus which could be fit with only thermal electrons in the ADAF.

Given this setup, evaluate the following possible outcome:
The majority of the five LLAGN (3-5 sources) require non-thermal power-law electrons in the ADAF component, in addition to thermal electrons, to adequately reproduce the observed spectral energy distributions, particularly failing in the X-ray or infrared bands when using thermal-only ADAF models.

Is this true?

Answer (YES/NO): NO